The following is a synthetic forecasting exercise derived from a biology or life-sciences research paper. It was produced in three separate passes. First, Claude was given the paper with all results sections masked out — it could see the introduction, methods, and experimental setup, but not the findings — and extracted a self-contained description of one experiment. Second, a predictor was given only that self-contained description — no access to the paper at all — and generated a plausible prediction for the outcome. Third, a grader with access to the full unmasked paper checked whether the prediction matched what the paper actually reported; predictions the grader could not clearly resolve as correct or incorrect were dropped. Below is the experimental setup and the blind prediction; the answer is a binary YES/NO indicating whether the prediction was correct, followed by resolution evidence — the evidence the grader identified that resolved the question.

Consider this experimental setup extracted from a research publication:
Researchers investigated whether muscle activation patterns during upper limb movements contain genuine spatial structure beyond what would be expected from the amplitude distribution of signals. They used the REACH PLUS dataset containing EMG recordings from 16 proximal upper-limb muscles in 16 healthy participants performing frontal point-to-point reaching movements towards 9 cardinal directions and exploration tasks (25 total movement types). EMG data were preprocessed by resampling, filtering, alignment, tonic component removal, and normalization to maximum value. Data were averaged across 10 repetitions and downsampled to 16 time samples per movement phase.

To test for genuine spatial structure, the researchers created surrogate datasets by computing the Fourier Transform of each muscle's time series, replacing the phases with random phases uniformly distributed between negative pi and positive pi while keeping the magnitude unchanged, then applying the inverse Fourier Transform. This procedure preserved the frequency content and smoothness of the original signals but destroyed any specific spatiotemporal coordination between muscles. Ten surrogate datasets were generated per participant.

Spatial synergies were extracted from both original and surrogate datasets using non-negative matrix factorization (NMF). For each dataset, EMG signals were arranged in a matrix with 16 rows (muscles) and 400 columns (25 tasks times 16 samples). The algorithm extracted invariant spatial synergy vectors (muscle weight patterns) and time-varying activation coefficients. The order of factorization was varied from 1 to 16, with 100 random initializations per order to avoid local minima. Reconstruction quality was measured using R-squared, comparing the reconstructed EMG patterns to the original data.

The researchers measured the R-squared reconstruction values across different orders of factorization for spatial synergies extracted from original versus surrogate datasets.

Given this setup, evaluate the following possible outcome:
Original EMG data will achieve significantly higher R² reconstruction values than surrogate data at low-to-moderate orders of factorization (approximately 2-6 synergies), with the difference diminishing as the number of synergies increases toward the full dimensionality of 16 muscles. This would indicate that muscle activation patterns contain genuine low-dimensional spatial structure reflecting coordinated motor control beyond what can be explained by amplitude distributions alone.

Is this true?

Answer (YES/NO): NO